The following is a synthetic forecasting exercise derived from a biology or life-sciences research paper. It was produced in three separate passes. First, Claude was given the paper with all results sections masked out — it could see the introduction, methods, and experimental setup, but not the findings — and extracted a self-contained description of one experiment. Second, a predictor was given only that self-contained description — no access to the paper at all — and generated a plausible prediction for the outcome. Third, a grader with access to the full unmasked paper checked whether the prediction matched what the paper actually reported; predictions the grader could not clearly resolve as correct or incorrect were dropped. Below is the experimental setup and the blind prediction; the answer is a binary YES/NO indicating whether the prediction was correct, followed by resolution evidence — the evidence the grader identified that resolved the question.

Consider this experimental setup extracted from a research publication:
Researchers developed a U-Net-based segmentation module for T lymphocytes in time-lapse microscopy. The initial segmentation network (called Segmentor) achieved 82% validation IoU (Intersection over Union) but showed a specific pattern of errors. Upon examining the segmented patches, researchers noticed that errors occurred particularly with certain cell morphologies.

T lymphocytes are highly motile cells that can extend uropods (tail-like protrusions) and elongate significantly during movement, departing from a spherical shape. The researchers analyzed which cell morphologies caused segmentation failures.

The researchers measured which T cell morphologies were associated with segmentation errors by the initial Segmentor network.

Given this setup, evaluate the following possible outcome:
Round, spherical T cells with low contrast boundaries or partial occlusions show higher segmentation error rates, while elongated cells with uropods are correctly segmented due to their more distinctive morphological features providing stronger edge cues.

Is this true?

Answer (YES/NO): NO